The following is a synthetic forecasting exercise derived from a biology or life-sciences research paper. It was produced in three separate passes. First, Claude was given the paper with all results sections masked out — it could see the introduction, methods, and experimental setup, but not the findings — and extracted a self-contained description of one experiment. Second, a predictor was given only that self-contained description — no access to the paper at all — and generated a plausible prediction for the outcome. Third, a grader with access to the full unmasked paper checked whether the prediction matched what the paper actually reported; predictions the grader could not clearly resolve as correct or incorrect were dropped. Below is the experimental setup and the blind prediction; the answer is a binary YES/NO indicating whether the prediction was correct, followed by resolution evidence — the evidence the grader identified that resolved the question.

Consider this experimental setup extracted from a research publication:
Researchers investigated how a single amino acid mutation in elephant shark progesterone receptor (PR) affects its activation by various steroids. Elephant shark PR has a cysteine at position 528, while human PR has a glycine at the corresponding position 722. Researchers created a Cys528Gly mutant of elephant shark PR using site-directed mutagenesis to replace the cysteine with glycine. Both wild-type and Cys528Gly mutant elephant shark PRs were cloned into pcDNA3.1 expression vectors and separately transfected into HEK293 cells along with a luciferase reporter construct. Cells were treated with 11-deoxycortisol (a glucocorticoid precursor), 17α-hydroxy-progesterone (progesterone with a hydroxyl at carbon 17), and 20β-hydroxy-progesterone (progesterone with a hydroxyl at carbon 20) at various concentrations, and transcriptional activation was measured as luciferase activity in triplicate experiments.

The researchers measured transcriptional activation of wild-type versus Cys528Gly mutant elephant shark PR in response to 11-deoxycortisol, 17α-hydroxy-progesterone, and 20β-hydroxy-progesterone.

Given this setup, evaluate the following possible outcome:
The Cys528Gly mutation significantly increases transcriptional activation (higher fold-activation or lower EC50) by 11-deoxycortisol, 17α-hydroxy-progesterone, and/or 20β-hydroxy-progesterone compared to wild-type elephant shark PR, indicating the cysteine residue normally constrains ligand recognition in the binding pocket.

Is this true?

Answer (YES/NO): NO